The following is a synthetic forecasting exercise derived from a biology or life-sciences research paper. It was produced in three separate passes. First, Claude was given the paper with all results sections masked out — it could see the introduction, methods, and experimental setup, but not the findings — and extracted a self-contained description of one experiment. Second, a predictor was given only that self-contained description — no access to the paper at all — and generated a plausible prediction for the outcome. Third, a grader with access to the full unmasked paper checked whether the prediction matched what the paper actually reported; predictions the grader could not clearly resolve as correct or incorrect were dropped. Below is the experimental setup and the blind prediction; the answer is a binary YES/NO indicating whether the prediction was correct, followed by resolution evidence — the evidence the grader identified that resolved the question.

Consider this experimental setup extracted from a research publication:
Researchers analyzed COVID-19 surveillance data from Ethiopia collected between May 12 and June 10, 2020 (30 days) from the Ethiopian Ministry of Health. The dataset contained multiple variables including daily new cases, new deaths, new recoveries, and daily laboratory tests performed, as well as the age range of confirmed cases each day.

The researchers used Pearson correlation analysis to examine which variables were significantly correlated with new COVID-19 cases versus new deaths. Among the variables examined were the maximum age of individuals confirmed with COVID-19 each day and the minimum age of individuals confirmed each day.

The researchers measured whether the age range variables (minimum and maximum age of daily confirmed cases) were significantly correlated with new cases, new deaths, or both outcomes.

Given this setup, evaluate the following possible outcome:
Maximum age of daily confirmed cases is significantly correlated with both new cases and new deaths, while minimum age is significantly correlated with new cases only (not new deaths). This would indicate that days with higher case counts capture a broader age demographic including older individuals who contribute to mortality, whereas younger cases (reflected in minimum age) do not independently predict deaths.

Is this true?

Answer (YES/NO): NO